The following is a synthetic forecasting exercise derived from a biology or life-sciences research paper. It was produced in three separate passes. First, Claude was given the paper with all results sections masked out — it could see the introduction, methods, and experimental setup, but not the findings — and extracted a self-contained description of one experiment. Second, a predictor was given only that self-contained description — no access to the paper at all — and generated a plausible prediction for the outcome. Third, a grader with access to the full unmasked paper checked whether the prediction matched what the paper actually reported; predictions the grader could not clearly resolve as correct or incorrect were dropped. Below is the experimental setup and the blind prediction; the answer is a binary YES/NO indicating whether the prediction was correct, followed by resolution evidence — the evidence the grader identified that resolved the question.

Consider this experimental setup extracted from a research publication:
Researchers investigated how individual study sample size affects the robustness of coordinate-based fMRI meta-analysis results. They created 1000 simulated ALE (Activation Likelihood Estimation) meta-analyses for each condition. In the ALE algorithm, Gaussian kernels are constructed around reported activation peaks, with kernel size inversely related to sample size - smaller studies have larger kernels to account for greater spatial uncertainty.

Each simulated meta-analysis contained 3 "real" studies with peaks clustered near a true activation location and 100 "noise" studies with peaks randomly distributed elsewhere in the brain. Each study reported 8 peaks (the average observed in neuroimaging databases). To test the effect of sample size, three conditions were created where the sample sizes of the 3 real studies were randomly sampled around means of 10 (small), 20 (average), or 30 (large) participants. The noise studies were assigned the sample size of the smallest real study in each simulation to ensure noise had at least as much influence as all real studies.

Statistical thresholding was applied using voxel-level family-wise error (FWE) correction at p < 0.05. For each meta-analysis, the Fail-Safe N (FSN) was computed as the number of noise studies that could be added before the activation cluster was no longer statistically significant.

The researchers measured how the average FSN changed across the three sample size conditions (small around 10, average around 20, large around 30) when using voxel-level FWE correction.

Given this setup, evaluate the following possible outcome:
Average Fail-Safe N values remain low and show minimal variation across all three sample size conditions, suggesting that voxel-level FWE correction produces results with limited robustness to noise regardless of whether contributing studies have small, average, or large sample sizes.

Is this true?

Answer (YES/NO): NO